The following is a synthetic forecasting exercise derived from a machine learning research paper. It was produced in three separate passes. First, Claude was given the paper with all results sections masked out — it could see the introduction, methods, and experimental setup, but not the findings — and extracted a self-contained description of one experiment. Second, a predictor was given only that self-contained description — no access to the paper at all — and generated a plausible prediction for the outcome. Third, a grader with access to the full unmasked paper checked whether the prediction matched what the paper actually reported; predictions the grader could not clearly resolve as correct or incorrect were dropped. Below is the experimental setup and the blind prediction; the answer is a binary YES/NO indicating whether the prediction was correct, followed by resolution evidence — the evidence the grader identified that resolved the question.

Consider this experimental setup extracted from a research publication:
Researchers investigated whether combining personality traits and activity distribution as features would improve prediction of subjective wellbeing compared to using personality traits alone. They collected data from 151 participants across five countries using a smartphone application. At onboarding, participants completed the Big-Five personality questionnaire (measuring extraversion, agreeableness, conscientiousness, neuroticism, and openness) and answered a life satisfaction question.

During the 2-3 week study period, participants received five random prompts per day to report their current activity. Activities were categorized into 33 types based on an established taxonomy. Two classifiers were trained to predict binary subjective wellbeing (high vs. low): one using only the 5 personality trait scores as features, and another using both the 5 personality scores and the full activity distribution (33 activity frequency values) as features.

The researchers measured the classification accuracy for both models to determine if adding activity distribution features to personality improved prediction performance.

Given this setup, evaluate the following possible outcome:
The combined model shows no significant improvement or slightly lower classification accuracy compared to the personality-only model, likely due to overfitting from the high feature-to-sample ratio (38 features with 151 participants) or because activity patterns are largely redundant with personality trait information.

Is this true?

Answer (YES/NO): NO